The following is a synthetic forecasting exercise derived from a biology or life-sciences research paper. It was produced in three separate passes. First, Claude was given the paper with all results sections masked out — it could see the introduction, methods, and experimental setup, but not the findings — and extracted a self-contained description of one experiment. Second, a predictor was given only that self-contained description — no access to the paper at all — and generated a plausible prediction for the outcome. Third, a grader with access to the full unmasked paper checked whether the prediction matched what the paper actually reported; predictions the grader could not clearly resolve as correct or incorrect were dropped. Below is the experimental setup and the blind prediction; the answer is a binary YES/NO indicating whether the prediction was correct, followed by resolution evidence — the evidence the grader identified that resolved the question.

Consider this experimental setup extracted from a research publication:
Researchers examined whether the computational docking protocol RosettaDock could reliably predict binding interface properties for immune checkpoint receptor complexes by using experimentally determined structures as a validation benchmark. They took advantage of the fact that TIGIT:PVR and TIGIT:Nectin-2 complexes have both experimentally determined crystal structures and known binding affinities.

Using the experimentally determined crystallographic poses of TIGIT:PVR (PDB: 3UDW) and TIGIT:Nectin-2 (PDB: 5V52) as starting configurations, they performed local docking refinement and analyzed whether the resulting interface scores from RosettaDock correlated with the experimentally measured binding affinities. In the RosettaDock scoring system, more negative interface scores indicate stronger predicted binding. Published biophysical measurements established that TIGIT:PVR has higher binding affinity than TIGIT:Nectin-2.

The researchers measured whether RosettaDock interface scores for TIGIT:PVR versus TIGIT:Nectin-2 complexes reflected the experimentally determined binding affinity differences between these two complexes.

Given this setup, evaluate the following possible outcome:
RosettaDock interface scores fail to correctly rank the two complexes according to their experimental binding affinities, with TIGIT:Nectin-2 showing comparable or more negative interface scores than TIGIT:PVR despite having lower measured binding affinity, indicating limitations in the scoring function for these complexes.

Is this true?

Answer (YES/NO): YES